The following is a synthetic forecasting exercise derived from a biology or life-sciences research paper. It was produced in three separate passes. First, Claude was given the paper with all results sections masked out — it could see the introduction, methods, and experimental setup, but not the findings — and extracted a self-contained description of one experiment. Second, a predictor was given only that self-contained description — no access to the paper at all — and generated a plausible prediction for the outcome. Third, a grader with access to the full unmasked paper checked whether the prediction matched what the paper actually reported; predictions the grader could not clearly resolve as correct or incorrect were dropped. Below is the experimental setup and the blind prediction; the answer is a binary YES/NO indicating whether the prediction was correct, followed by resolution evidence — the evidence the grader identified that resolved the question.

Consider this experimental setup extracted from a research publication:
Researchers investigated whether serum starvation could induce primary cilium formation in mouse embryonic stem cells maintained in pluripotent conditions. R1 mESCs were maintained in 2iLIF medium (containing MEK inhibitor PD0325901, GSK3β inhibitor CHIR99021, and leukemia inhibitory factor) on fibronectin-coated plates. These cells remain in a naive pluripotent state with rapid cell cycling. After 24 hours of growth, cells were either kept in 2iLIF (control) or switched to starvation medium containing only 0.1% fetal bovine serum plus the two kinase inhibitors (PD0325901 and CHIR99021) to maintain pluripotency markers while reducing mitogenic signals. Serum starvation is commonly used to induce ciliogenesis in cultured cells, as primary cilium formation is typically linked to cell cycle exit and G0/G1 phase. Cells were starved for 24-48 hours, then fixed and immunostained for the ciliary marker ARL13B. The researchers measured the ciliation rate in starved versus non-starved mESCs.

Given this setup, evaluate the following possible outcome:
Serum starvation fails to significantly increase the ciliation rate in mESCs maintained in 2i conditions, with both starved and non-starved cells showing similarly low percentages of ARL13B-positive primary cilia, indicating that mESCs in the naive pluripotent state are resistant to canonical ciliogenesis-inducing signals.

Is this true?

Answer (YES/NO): NO